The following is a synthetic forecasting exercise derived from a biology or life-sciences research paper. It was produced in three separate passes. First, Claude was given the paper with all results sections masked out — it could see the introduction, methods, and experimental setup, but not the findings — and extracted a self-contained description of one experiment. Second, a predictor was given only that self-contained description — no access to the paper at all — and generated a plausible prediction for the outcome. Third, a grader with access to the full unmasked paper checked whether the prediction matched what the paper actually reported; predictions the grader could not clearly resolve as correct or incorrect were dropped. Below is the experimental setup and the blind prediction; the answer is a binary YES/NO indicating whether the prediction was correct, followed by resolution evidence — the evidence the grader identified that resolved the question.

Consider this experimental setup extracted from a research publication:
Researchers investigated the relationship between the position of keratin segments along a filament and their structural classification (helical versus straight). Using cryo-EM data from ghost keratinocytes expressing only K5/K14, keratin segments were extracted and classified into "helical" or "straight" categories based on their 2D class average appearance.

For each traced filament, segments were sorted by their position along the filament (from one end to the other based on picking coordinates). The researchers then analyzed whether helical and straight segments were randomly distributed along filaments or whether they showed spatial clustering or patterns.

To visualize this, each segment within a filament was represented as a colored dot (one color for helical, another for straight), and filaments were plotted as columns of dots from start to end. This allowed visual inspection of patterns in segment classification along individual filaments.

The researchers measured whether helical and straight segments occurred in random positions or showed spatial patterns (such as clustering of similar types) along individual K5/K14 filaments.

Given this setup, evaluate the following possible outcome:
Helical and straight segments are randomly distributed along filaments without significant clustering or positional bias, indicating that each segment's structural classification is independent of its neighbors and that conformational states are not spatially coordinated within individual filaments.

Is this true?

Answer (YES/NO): NO